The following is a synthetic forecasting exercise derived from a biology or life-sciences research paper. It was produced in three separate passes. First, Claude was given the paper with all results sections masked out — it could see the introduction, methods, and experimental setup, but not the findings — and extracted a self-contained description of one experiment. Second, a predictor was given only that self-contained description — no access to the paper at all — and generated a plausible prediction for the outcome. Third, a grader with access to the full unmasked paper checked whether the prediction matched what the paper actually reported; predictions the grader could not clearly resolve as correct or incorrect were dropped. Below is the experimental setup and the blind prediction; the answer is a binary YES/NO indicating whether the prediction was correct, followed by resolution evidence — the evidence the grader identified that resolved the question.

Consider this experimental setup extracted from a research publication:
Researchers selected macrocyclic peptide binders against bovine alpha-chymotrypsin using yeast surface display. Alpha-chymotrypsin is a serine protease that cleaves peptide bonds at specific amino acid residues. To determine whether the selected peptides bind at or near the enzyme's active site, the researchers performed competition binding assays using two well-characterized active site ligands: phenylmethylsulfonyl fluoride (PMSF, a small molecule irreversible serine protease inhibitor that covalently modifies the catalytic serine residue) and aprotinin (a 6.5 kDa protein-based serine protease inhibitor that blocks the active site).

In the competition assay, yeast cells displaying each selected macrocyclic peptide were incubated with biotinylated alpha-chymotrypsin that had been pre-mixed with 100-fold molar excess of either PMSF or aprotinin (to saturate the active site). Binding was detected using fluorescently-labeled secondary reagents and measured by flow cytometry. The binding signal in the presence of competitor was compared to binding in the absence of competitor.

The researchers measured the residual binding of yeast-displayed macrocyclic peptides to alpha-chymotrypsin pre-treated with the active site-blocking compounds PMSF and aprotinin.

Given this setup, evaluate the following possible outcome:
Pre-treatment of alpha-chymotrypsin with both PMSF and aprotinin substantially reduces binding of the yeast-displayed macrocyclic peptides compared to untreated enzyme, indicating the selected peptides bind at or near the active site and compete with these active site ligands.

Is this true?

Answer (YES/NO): YES